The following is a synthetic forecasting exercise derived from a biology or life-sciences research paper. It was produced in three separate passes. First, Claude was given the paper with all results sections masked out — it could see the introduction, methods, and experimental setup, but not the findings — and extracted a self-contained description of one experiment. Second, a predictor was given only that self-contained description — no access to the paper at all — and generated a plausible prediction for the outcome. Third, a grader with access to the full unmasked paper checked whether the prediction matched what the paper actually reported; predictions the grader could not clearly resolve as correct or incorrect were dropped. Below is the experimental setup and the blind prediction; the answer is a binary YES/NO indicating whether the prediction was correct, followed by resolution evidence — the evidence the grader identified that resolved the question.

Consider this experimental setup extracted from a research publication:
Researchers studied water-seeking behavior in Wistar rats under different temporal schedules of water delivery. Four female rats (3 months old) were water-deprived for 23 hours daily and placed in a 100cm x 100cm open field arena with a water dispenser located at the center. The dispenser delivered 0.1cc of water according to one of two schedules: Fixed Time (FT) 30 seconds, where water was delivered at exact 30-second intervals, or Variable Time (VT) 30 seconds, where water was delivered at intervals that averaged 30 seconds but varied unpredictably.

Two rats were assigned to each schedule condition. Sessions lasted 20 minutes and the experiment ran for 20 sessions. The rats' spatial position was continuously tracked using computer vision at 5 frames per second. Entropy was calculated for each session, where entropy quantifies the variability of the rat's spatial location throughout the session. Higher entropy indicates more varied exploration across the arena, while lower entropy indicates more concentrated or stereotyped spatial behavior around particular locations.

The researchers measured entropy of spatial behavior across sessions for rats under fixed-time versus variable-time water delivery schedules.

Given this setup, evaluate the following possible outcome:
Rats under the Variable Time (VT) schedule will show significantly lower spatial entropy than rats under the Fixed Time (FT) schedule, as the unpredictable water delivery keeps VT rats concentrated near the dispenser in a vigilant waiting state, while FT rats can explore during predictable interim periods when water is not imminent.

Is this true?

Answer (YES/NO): YES